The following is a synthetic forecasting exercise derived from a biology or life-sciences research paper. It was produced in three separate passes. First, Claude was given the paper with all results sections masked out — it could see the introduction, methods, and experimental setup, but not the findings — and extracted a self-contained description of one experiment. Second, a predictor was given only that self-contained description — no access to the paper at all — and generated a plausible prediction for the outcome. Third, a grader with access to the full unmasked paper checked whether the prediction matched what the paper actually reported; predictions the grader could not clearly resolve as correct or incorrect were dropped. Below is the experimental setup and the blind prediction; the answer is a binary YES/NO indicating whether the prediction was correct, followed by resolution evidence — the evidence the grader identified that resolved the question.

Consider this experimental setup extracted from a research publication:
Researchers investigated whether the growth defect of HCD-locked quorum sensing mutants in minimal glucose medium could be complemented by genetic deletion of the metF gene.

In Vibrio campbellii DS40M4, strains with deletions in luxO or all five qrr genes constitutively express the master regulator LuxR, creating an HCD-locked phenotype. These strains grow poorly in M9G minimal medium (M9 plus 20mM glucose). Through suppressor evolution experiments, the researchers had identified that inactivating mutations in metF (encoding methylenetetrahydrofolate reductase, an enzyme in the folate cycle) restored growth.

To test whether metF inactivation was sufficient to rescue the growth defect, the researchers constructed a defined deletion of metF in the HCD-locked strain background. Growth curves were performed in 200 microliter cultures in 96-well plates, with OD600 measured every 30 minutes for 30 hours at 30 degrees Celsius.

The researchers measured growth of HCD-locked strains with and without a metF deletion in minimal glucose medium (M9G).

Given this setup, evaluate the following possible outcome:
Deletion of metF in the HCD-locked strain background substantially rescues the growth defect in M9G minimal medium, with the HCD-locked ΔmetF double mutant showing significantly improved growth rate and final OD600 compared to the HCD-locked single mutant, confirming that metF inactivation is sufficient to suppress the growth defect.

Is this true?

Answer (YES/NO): YES